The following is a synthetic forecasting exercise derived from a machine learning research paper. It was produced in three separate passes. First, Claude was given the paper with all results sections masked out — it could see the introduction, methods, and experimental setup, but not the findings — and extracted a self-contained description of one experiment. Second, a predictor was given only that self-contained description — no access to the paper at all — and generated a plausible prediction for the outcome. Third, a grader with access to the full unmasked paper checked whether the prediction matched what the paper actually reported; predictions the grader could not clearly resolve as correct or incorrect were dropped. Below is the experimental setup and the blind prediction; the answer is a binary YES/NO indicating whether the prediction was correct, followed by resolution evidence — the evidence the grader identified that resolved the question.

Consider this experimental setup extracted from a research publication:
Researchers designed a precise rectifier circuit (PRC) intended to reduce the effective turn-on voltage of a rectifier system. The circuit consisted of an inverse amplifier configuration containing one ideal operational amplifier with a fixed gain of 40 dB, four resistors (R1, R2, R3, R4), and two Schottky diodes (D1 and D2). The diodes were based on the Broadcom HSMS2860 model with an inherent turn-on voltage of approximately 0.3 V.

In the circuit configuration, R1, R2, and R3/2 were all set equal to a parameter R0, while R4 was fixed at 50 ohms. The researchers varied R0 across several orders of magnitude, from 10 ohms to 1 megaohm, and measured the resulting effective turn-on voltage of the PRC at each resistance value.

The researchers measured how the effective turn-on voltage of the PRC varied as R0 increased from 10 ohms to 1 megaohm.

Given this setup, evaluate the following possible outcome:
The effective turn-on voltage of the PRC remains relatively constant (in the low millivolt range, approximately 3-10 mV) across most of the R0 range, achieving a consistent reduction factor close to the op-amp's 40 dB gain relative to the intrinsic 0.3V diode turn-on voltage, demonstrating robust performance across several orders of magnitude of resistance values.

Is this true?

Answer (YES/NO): NO